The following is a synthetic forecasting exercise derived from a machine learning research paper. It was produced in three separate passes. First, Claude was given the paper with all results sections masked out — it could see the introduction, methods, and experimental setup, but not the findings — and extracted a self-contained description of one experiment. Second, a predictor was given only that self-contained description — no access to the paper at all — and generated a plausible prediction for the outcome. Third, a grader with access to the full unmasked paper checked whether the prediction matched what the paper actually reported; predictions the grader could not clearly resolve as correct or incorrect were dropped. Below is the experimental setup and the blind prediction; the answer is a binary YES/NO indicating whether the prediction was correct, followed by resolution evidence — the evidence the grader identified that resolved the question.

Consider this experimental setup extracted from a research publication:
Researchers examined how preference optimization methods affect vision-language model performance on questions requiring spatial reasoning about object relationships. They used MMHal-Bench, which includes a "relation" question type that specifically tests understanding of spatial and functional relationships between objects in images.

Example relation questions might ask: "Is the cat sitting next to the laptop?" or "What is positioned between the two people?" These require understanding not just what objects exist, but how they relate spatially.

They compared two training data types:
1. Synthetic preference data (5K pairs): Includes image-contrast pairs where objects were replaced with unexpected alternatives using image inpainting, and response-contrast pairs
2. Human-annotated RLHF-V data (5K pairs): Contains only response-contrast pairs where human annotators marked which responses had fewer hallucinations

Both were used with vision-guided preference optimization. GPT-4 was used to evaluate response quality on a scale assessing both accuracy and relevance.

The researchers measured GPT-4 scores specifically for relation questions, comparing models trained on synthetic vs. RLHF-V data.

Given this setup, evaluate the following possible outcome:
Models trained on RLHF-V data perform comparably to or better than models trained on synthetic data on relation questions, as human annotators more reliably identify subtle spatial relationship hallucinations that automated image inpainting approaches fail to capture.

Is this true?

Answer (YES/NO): NO